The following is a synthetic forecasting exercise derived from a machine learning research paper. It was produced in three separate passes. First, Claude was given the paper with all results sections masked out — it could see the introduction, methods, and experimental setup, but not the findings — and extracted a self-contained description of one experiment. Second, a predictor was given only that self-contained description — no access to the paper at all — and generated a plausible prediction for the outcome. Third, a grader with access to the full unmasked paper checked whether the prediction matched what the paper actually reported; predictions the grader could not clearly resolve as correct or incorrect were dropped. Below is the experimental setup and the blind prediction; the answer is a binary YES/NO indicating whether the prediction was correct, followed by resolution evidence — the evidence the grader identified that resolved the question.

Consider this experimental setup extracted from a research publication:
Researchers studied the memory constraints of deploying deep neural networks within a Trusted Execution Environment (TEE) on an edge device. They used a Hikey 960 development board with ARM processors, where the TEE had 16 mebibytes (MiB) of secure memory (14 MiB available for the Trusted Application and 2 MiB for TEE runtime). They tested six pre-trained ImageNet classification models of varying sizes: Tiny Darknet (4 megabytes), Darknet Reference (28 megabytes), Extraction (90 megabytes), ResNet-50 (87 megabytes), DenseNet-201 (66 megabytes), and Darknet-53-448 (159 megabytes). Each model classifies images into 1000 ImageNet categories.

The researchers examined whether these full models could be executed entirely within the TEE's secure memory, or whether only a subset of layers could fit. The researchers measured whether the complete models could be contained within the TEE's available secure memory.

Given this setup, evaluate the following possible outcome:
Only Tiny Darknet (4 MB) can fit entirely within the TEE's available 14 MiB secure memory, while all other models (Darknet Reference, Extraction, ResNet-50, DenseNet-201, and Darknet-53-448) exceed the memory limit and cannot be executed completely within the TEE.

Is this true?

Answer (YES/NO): NO